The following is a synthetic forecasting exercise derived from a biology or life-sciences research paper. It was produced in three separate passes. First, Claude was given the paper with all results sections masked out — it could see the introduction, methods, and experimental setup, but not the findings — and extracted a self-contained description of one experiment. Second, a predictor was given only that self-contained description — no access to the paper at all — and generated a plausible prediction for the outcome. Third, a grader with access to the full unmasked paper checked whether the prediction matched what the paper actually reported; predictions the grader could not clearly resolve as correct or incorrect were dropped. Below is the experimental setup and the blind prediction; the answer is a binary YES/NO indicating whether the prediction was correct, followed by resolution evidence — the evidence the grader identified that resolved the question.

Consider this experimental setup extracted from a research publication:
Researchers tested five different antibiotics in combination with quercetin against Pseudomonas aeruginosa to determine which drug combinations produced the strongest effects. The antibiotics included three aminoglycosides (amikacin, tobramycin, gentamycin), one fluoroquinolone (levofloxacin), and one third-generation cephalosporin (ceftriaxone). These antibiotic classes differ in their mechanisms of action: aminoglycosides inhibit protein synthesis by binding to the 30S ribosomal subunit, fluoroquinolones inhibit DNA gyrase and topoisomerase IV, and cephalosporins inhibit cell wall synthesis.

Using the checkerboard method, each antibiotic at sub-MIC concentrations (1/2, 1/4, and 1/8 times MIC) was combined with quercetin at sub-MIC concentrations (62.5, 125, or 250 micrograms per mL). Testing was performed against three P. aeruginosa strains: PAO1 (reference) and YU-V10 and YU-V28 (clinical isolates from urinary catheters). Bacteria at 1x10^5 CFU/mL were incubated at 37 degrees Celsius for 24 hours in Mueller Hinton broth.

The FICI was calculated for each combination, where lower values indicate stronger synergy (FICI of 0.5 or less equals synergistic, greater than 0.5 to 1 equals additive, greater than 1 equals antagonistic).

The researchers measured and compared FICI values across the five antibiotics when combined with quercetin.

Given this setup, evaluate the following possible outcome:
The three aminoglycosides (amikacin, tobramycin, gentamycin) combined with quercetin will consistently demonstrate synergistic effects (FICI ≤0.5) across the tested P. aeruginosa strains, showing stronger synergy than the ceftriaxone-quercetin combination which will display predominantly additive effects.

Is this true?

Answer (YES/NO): NO